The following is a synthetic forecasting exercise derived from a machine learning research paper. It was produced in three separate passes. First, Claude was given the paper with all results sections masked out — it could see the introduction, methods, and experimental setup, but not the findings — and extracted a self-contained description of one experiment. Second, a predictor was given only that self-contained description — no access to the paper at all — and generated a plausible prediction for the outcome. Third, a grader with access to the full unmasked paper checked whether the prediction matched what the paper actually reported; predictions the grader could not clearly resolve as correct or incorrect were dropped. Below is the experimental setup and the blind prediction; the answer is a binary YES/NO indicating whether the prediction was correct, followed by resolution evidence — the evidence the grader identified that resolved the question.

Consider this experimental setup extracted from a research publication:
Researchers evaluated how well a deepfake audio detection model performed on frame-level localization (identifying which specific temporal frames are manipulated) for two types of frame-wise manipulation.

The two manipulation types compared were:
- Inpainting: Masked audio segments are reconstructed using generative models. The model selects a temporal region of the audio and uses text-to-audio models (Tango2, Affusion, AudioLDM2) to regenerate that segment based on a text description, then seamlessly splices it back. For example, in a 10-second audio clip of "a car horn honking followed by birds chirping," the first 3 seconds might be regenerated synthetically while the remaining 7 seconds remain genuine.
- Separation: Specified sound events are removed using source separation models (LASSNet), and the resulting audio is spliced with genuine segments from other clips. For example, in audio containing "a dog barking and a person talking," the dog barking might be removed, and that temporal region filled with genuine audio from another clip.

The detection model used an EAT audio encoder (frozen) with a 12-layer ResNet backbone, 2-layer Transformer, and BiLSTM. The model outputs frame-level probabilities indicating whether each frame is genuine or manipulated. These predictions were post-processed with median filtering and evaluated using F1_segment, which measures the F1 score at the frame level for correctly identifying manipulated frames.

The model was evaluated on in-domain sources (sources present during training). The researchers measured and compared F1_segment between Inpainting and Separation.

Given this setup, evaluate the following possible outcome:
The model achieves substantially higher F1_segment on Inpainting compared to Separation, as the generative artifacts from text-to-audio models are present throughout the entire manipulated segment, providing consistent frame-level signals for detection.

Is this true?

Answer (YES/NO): YES